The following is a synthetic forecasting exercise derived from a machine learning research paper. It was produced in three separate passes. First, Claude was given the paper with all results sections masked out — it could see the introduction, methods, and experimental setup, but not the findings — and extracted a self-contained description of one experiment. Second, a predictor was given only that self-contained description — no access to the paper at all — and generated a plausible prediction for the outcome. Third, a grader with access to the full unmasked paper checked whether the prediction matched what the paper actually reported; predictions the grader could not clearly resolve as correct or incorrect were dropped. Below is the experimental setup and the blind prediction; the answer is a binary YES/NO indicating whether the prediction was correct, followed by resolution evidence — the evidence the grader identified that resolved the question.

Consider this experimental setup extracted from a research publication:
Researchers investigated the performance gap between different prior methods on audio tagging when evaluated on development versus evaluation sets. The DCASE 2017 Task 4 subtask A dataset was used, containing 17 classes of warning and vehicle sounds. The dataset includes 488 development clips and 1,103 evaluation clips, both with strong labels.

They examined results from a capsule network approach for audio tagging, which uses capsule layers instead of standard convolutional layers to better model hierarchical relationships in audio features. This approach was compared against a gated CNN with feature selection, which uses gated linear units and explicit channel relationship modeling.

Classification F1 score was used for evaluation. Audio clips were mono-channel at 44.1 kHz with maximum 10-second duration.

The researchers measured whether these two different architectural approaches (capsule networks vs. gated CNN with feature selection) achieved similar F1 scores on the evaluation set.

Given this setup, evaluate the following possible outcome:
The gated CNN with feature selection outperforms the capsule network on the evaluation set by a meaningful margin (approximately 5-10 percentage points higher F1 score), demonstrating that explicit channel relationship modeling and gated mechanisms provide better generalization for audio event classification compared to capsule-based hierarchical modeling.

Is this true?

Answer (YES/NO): NO